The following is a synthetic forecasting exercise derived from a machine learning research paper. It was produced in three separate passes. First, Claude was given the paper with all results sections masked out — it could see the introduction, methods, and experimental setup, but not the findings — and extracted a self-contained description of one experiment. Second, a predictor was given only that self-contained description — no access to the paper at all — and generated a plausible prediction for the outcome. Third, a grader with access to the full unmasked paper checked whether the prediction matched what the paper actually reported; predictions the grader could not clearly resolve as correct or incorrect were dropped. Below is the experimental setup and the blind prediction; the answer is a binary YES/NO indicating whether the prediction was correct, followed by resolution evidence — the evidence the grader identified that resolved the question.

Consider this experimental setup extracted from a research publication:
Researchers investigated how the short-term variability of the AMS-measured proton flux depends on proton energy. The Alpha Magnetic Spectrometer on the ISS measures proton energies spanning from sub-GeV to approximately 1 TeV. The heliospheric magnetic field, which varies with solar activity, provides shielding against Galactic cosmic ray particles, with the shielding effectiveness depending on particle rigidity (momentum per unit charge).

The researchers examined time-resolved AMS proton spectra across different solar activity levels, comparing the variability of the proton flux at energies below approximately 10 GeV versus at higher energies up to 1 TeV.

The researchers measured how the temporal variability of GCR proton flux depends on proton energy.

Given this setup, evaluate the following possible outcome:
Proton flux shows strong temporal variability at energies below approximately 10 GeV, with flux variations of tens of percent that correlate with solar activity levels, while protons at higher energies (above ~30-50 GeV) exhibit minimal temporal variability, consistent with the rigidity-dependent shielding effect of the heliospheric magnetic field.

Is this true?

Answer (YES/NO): YES